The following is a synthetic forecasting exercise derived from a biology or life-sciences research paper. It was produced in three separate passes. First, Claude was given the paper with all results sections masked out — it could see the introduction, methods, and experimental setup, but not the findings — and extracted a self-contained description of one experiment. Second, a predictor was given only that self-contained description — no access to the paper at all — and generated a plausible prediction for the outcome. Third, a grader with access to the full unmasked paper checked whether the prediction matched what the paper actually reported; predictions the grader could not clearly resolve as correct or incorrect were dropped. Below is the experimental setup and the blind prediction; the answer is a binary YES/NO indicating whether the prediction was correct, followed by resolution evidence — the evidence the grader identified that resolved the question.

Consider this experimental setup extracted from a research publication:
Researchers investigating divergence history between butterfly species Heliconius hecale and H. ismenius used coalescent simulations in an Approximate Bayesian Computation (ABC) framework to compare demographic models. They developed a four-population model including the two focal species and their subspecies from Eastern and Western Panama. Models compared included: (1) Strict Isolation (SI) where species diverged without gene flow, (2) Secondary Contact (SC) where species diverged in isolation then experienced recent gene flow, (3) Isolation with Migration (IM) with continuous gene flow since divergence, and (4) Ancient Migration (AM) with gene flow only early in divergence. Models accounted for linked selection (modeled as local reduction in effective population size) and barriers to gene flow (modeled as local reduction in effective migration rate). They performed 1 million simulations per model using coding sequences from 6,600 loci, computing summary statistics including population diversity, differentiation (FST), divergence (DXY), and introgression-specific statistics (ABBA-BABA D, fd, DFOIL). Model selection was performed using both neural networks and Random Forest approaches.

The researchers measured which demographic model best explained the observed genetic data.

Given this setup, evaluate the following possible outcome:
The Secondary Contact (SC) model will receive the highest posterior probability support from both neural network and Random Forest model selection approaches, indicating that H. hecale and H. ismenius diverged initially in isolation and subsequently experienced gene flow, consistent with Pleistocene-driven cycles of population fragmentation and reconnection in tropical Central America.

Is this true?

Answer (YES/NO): NO